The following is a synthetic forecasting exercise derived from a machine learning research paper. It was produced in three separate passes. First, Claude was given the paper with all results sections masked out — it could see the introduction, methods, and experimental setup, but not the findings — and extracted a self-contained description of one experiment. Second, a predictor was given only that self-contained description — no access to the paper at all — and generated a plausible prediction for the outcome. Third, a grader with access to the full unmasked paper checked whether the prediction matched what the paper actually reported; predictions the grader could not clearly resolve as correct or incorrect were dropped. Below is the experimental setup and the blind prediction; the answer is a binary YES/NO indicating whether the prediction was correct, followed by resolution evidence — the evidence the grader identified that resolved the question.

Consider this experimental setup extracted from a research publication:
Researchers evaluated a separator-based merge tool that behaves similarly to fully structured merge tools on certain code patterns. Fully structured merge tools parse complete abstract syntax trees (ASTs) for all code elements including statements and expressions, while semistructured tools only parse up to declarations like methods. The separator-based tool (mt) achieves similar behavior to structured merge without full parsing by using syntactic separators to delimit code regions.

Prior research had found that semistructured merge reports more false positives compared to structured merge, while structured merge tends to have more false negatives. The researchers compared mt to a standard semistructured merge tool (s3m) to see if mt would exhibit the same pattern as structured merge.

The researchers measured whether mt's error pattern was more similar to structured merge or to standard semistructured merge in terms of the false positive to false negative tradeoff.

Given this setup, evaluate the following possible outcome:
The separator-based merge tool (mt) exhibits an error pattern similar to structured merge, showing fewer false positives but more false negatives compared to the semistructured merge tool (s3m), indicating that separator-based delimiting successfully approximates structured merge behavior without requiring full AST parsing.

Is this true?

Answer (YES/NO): YES